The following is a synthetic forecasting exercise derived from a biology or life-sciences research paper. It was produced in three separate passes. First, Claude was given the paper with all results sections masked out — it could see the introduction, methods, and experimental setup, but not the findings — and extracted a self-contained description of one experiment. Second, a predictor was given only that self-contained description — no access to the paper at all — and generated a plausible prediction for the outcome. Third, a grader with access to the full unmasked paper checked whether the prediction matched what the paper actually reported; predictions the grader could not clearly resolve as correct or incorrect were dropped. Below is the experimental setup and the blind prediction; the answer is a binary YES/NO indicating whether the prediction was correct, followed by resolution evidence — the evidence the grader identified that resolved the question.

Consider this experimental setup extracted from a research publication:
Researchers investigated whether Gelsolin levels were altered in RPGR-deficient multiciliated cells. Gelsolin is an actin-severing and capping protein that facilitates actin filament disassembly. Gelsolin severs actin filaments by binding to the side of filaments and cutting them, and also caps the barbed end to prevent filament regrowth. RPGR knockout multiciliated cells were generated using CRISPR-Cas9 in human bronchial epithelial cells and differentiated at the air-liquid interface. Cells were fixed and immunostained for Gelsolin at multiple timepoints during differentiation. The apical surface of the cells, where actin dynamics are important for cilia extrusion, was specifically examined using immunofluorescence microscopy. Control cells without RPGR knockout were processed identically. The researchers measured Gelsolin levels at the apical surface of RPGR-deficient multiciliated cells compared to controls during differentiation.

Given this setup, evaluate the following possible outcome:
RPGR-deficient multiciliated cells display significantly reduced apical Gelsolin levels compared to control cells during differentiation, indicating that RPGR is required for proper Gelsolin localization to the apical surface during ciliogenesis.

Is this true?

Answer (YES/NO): YES